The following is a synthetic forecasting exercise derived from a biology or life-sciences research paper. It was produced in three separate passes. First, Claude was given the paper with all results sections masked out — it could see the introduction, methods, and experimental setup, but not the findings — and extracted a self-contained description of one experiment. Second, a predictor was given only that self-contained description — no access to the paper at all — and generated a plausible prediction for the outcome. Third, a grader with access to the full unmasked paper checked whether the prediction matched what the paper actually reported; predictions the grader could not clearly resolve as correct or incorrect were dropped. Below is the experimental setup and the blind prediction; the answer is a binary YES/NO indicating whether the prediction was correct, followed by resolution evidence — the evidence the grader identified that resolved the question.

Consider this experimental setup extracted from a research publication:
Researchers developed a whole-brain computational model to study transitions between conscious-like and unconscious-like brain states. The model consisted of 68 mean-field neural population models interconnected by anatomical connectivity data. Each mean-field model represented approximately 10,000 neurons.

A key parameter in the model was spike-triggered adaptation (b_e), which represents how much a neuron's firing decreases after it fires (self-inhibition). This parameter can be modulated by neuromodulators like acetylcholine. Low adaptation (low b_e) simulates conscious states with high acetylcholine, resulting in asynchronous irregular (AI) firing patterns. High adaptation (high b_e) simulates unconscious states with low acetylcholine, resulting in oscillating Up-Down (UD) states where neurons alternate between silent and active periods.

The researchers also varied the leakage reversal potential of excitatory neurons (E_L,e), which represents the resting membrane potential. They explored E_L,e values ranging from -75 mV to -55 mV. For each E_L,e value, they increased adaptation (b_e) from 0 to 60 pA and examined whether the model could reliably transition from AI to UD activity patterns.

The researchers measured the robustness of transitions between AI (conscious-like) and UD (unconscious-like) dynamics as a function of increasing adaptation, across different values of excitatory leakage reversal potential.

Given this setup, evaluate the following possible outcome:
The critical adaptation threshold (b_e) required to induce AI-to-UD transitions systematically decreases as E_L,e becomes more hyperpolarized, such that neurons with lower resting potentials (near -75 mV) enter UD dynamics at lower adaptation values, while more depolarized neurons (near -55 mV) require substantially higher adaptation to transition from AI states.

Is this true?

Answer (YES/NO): YES